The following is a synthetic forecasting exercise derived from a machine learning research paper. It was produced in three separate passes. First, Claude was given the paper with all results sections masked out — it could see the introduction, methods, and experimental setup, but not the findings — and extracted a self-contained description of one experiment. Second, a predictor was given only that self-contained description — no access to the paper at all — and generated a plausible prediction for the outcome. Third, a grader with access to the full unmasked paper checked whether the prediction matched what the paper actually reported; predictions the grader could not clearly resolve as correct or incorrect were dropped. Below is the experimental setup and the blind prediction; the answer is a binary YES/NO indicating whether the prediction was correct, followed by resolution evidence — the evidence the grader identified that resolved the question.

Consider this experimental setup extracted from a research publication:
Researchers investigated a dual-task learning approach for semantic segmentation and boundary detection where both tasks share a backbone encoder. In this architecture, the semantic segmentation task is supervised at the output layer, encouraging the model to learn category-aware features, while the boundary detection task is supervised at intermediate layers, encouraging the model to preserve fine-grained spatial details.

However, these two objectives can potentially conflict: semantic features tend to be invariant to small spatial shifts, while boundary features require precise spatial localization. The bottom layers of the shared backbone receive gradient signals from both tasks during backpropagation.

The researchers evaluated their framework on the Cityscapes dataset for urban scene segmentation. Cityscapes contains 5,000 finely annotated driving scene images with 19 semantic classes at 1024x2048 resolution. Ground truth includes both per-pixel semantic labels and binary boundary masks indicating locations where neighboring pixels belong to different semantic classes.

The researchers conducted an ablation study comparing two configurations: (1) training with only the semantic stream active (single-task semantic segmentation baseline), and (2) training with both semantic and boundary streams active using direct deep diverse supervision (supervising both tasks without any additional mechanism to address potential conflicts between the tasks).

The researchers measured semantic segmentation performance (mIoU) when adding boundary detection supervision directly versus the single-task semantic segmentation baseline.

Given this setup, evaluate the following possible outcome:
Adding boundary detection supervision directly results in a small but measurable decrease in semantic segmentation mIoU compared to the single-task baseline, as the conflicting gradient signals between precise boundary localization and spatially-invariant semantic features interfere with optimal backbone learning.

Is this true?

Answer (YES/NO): NO